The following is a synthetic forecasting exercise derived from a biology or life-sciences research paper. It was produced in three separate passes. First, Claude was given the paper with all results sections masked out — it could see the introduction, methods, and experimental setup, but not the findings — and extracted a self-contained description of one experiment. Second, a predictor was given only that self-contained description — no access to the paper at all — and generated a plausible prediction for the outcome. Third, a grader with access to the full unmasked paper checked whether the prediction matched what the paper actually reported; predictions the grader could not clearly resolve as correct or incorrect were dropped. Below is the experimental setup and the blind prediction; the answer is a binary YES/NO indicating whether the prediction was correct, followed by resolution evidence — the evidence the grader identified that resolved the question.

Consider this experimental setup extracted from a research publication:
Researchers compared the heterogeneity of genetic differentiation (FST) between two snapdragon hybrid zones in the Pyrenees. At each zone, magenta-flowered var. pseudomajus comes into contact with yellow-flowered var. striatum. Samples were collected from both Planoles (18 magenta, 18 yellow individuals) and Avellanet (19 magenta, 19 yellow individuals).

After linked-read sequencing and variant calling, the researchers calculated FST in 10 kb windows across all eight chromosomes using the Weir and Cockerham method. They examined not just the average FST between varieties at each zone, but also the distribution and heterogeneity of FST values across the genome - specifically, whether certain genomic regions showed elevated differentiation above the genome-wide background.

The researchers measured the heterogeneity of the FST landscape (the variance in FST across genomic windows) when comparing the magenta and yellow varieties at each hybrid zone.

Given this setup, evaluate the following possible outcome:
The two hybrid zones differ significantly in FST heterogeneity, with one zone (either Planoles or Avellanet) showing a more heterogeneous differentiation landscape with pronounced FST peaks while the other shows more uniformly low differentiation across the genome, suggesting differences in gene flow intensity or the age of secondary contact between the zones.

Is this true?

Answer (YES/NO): YES